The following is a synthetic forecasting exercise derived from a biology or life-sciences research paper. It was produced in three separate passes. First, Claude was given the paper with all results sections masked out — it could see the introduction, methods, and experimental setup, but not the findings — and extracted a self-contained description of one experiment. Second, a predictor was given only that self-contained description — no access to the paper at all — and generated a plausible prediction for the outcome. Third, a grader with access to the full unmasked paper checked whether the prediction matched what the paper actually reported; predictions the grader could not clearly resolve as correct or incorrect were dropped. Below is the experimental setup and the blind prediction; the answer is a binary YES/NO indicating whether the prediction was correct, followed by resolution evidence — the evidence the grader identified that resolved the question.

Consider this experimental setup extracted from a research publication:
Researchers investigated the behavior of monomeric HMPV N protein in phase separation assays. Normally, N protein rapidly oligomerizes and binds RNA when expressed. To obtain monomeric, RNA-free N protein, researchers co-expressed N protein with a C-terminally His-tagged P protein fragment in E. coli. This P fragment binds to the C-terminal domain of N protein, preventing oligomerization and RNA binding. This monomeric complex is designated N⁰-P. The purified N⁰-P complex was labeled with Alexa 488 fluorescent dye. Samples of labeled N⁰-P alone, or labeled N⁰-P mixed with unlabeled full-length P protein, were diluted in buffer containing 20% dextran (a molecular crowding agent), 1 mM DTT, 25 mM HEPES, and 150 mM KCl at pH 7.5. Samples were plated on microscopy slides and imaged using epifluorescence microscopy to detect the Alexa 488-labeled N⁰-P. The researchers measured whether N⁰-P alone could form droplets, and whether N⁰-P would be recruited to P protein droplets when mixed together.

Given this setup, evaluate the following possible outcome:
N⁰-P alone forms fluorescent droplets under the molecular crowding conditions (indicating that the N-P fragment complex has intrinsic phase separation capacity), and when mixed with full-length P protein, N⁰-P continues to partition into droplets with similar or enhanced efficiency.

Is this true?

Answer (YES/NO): NO